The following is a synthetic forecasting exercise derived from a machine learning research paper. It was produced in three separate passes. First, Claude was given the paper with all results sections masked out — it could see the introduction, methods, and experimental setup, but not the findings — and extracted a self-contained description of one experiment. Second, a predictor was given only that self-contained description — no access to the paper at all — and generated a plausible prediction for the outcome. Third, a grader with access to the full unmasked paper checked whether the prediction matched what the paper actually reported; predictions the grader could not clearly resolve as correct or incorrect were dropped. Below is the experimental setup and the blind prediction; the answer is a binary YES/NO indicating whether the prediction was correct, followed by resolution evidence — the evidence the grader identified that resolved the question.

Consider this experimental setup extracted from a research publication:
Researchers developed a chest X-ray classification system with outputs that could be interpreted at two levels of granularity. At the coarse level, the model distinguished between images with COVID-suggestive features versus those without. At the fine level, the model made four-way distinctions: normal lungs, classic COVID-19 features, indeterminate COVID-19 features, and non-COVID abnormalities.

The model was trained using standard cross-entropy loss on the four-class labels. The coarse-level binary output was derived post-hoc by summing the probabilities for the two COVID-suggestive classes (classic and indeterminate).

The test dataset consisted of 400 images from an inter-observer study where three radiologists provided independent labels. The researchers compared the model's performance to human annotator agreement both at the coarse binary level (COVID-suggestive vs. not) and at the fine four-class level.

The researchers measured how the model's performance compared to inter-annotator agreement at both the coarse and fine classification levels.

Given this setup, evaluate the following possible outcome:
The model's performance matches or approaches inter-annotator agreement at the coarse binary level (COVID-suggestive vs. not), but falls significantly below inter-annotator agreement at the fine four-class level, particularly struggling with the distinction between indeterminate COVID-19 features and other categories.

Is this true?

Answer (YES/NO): NO